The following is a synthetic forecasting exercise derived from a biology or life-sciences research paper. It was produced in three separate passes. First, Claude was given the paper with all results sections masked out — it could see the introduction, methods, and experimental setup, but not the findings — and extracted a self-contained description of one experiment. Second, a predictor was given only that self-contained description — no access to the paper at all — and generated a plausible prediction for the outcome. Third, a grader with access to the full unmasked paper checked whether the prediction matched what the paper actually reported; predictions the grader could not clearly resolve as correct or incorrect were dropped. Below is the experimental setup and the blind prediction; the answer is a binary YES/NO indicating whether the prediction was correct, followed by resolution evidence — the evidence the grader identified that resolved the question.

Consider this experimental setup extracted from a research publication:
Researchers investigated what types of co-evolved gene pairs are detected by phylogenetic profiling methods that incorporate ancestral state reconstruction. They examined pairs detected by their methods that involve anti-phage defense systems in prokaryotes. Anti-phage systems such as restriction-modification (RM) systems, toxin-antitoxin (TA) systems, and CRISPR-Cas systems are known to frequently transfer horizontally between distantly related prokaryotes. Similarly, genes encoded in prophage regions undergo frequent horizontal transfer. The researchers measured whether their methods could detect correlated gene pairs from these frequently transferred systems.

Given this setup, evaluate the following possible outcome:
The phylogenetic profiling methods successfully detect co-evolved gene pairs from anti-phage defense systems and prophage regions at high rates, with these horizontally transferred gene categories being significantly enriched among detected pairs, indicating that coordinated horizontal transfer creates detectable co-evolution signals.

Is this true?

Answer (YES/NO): NO